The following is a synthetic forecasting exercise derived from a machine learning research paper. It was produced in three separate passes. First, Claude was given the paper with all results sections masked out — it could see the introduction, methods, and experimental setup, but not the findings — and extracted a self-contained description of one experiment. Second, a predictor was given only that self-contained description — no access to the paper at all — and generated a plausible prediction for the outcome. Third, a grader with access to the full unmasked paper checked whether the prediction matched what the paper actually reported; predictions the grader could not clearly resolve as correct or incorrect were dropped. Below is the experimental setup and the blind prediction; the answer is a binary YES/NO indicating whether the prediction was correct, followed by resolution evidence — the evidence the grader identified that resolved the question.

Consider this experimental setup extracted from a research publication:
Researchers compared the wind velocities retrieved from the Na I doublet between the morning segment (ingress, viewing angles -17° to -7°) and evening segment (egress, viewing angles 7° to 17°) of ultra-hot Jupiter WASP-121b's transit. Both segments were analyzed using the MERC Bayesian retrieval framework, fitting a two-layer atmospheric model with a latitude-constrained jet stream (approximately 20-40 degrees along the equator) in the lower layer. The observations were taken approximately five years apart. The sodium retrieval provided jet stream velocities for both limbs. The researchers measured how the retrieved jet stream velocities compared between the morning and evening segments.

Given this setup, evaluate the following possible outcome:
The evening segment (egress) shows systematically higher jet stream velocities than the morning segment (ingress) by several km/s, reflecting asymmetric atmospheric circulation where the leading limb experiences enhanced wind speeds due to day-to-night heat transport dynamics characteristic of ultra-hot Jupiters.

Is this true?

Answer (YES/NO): NO